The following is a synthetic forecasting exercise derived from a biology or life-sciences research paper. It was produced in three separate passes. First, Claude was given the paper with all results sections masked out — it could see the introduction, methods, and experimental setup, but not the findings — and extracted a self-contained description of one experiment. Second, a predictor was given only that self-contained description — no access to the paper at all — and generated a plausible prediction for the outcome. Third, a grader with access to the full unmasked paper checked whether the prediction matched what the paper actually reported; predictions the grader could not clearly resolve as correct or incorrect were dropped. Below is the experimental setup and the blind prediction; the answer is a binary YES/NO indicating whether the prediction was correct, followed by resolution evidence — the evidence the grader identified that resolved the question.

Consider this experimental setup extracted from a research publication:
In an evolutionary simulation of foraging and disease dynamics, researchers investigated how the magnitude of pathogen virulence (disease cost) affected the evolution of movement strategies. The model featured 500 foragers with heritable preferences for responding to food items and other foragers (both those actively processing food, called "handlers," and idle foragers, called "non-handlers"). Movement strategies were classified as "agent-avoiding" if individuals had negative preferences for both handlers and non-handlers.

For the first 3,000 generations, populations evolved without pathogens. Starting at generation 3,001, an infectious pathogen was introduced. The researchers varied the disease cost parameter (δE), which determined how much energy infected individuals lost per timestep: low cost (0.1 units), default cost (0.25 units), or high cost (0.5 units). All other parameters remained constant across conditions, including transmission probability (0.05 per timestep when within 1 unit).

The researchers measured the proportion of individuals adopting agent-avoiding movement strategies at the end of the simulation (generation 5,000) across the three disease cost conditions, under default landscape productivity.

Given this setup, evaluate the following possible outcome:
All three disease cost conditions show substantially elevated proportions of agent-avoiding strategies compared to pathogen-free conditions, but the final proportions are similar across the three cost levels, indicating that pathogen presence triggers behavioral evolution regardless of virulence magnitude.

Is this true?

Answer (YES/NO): NO